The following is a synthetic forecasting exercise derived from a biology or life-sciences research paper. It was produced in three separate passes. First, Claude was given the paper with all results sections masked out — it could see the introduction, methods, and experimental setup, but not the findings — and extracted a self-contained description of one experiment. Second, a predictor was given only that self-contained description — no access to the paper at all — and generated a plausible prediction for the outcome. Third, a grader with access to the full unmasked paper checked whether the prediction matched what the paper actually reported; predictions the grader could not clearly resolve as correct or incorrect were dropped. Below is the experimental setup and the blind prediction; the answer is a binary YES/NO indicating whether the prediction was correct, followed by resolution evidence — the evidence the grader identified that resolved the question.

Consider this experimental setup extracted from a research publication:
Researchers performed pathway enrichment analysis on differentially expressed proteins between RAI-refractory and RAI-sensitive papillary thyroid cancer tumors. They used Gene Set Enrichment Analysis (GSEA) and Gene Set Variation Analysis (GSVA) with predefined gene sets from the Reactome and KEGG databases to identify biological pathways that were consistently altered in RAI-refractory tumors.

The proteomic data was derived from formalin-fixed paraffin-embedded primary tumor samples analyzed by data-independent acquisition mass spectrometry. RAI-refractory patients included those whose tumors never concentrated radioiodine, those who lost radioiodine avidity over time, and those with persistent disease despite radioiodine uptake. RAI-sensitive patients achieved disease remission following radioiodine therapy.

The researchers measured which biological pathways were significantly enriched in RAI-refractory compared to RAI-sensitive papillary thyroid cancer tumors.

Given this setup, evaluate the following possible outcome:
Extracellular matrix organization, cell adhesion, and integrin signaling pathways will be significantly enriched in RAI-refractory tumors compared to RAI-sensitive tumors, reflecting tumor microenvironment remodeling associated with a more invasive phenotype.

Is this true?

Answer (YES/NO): NO